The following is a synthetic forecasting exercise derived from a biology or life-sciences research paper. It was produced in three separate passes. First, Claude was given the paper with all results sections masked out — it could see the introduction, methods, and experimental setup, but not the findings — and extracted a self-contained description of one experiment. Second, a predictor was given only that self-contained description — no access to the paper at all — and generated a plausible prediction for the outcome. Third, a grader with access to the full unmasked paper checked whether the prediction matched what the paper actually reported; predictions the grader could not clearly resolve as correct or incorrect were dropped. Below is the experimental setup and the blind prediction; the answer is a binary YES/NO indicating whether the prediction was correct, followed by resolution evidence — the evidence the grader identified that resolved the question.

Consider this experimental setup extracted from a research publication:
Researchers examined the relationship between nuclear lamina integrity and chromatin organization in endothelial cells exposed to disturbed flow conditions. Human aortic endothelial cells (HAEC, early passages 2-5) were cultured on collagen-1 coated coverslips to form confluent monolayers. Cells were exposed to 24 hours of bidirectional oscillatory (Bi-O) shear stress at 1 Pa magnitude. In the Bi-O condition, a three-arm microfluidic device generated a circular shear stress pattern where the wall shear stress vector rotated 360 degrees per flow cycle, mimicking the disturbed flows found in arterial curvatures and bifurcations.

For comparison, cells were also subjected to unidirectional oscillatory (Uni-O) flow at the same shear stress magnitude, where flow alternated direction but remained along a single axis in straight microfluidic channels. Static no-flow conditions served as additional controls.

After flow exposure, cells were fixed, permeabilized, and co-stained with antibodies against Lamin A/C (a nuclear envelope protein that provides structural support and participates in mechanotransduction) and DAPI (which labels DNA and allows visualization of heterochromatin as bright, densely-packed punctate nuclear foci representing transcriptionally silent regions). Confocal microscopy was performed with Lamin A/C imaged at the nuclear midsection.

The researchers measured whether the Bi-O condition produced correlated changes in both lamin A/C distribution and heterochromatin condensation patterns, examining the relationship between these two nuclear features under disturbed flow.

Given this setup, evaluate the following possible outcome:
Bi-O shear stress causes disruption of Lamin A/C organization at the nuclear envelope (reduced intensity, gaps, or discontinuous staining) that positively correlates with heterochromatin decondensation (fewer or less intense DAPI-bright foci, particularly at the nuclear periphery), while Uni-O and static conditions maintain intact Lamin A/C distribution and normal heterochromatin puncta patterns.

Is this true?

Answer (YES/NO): NO